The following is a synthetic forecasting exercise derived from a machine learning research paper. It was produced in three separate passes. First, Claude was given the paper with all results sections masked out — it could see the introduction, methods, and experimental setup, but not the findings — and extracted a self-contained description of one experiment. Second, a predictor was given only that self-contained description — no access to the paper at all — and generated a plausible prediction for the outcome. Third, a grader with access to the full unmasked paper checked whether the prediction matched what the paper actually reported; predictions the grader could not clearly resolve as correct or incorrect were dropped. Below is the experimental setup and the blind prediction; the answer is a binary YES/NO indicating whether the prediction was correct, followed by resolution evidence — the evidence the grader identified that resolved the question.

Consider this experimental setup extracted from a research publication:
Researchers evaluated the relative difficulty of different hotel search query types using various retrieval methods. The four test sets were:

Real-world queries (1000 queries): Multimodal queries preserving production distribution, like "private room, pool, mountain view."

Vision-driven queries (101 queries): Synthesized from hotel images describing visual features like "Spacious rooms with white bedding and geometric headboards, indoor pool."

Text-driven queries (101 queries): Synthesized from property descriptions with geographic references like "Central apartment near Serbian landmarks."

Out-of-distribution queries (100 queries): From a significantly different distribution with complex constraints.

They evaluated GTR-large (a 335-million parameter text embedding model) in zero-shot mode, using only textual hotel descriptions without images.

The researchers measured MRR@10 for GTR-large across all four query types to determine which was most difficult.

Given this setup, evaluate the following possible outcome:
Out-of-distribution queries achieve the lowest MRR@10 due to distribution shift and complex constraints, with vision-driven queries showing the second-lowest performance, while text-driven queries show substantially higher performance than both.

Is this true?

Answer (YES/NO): NO